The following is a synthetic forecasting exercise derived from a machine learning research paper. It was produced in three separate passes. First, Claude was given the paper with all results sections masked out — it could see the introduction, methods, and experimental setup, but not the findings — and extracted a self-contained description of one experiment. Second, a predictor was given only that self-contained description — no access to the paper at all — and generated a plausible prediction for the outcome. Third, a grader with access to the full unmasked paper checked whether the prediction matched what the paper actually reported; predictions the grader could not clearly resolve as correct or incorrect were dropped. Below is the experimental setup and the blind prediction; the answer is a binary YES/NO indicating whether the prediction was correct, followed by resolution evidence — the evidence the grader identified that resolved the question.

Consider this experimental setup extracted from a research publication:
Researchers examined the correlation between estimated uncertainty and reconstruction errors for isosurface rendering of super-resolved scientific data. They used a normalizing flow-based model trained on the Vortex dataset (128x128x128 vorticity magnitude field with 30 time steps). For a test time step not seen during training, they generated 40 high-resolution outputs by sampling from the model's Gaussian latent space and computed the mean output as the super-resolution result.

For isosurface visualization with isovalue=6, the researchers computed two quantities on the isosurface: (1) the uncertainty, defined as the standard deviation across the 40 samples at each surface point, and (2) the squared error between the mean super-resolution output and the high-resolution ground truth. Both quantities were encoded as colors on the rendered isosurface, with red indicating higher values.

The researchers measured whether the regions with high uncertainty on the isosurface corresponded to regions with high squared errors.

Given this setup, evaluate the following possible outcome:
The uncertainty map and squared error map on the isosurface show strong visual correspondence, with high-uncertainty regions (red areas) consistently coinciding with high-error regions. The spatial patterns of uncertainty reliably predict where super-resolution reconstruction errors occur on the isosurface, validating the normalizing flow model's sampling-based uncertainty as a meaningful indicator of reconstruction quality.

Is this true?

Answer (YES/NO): YES